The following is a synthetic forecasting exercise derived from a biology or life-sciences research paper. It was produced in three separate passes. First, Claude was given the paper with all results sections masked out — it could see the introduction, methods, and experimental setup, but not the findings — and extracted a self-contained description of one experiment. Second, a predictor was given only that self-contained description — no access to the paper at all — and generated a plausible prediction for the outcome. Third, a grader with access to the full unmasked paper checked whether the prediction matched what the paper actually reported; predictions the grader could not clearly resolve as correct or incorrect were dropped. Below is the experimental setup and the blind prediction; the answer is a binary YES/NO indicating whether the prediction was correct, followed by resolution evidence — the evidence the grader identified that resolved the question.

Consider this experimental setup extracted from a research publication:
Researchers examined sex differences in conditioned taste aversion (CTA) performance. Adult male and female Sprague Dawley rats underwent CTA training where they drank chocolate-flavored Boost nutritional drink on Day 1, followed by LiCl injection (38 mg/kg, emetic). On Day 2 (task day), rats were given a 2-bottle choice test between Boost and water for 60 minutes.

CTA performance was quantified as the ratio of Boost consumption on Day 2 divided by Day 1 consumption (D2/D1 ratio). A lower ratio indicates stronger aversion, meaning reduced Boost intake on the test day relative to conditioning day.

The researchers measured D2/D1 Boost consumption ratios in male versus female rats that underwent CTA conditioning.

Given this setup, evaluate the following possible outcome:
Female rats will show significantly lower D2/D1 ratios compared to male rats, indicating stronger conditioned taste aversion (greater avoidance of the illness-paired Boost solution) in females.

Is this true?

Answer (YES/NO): NO